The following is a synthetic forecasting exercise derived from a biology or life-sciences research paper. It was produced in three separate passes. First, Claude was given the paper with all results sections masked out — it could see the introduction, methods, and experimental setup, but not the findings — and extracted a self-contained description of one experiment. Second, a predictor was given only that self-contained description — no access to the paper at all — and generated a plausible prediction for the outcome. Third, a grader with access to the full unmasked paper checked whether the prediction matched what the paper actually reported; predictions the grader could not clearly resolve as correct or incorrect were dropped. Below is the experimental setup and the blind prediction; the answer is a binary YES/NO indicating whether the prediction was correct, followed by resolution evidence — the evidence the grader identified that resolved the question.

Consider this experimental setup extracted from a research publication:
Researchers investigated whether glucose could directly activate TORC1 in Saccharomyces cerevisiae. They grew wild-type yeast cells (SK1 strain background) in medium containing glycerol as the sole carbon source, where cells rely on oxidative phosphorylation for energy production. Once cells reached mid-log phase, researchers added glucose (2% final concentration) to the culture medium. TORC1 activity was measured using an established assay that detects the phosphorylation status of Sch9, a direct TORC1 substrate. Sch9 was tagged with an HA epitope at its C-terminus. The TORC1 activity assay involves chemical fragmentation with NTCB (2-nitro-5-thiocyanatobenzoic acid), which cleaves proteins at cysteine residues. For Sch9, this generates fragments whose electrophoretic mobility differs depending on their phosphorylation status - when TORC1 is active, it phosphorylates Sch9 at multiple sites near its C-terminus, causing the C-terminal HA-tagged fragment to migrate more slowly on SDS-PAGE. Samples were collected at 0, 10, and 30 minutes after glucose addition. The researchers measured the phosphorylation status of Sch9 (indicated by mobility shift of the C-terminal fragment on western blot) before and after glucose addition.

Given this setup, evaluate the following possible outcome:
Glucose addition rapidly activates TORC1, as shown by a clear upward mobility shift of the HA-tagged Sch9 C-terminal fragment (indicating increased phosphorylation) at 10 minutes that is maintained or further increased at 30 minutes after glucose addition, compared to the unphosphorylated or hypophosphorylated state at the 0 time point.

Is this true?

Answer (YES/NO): YES